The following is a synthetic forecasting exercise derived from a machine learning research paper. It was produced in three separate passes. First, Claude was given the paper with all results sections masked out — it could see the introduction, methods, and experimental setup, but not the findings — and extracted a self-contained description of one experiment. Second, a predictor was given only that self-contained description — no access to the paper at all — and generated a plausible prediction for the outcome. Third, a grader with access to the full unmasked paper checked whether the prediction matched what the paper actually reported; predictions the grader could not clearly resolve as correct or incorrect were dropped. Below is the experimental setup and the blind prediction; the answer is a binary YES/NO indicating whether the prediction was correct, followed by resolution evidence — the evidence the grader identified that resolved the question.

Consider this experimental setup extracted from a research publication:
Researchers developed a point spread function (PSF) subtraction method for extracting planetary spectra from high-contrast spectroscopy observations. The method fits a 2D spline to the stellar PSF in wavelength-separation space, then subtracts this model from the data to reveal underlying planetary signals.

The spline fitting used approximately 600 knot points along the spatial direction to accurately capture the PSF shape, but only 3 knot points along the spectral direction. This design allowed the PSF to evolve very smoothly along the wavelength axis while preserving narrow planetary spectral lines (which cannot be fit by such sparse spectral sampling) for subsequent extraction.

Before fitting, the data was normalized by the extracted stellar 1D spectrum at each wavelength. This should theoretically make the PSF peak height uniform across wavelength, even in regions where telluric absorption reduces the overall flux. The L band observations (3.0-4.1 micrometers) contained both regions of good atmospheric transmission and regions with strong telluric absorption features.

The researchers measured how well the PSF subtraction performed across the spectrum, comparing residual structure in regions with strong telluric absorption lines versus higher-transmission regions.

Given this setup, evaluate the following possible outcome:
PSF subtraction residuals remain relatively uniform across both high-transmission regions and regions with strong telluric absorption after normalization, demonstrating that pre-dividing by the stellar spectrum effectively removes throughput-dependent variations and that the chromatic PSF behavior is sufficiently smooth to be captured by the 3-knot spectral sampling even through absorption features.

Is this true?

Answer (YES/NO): NO